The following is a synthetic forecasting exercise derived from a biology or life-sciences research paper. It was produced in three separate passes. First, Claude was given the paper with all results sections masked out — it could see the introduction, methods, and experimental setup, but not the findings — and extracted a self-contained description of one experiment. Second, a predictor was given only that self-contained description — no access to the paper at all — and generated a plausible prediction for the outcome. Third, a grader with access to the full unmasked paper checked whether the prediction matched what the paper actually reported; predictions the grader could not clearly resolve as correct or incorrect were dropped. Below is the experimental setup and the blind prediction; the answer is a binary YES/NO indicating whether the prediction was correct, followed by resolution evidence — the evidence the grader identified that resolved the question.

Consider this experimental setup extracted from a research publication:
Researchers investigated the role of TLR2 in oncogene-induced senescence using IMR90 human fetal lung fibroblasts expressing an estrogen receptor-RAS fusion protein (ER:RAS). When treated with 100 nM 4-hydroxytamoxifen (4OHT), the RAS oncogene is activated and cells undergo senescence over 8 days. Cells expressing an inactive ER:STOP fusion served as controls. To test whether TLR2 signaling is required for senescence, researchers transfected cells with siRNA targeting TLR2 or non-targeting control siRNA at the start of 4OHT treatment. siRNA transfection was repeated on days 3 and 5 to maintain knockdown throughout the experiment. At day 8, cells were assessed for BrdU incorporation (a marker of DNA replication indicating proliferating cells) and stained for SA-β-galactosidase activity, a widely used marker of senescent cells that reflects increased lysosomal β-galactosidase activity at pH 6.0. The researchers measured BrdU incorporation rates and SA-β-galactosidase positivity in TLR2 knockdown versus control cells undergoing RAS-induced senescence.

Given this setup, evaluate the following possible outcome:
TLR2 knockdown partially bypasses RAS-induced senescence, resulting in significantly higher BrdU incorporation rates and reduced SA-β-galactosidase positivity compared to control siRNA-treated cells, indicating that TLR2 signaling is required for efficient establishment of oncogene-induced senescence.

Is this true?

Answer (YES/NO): YES